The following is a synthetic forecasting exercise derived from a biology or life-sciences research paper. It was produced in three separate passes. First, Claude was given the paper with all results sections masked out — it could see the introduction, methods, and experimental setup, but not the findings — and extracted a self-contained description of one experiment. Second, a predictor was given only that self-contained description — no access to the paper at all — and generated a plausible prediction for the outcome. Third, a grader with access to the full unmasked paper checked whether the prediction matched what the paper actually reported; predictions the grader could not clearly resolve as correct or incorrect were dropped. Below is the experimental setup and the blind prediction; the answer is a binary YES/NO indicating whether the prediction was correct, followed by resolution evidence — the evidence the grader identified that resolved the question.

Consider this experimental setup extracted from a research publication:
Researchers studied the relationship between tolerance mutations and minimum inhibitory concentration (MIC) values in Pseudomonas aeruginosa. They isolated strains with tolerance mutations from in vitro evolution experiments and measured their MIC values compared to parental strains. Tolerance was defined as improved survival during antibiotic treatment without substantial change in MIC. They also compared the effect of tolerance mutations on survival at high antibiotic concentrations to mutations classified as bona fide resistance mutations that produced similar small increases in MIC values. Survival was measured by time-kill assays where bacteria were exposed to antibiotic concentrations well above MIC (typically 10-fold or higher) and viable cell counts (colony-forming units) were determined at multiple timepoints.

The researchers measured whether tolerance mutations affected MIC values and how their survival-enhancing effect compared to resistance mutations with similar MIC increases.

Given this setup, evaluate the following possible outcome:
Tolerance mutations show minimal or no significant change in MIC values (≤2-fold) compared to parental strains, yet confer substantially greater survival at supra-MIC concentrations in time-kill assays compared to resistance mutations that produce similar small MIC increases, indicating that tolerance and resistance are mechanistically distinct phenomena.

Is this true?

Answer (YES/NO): YES